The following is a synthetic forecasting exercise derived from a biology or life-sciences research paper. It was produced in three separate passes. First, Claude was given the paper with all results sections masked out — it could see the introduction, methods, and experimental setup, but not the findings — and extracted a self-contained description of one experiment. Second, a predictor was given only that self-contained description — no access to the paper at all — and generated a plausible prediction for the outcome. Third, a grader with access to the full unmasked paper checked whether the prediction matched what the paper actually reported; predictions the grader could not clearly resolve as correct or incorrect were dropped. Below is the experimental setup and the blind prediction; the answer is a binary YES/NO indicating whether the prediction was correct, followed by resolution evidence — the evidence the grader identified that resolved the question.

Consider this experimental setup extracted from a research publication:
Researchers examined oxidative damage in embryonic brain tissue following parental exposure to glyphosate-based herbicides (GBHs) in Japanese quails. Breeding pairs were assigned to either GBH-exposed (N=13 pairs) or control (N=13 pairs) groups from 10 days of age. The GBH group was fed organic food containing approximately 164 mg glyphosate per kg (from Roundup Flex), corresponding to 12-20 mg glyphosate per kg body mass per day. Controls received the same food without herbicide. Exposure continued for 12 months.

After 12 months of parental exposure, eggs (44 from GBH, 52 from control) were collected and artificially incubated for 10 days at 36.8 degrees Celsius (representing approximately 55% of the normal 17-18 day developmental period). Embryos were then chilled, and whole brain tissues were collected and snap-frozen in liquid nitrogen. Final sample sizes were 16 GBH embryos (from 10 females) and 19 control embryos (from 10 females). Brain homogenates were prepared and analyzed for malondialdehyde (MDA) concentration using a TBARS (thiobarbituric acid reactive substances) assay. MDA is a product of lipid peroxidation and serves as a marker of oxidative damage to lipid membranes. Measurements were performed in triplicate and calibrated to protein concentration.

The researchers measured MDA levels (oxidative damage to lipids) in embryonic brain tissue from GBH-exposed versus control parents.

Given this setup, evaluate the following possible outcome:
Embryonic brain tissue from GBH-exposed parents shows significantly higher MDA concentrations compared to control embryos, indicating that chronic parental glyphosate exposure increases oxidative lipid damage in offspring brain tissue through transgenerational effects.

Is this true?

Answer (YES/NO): NO